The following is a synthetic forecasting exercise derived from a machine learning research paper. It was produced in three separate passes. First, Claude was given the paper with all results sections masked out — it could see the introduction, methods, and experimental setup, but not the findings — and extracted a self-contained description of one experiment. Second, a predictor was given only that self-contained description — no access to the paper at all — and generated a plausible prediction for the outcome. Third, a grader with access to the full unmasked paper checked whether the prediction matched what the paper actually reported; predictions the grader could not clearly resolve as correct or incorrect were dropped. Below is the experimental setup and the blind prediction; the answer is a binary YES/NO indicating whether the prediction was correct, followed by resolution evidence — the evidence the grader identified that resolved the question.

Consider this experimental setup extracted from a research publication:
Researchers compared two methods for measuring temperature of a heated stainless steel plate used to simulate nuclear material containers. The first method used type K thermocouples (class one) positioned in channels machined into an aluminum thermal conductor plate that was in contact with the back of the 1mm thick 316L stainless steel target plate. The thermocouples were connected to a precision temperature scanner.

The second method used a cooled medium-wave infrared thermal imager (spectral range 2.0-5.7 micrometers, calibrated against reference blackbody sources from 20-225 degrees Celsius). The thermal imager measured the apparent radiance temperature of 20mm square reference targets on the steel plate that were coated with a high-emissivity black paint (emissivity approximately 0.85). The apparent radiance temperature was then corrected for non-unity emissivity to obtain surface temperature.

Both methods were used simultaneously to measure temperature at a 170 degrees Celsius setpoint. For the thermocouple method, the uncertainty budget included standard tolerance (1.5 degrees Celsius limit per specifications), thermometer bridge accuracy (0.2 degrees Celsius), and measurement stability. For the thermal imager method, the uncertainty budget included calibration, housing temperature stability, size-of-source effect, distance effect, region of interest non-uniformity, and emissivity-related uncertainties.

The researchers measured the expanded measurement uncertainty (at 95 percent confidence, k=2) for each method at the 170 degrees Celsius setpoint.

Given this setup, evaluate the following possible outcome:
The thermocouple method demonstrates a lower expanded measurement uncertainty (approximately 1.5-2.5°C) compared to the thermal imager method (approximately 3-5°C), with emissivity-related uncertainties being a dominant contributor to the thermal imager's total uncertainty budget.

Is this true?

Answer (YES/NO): NO